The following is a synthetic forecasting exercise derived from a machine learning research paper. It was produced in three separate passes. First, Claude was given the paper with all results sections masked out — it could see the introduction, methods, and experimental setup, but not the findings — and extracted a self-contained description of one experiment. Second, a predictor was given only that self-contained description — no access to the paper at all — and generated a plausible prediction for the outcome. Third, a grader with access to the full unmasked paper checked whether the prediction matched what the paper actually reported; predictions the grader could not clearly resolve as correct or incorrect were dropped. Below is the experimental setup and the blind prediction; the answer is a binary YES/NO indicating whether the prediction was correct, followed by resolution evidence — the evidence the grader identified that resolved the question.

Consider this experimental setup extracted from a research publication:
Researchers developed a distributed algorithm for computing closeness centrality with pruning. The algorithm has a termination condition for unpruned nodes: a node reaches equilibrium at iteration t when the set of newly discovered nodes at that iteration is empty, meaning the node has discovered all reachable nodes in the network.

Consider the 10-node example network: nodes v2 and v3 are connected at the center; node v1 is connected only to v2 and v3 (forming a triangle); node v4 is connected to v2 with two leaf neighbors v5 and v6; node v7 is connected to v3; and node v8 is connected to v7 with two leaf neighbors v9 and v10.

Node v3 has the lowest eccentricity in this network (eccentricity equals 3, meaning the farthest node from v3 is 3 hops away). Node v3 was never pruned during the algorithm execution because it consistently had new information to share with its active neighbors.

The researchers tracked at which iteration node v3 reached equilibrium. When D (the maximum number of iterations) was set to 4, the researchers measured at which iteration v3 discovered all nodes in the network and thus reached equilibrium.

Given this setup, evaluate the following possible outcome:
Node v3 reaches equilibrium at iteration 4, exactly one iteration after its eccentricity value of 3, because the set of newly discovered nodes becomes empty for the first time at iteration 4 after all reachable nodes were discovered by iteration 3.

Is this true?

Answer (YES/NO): YES